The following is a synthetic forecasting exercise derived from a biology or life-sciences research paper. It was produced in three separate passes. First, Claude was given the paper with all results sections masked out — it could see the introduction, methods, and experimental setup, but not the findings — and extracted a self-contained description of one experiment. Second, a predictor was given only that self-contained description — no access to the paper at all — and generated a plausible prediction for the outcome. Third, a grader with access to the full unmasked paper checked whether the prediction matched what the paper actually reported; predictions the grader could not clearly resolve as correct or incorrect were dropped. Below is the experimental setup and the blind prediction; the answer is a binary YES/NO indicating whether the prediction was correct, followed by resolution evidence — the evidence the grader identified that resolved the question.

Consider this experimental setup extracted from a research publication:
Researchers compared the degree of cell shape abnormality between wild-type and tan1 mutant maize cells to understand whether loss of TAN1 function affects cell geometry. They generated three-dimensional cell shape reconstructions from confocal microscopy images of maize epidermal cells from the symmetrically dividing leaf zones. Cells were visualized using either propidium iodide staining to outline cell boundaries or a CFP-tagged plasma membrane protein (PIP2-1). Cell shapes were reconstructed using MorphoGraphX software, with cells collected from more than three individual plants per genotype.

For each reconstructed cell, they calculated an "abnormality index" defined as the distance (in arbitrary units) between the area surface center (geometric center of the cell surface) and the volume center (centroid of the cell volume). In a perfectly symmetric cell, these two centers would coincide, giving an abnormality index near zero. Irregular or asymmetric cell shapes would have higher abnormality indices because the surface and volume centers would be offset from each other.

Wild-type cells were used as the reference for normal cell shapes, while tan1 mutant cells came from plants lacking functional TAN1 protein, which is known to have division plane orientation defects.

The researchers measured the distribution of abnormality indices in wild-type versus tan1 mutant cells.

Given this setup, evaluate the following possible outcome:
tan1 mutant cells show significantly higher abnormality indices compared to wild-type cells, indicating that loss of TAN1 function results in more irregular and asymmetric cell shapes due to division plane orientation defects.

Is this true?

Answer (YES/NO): YES